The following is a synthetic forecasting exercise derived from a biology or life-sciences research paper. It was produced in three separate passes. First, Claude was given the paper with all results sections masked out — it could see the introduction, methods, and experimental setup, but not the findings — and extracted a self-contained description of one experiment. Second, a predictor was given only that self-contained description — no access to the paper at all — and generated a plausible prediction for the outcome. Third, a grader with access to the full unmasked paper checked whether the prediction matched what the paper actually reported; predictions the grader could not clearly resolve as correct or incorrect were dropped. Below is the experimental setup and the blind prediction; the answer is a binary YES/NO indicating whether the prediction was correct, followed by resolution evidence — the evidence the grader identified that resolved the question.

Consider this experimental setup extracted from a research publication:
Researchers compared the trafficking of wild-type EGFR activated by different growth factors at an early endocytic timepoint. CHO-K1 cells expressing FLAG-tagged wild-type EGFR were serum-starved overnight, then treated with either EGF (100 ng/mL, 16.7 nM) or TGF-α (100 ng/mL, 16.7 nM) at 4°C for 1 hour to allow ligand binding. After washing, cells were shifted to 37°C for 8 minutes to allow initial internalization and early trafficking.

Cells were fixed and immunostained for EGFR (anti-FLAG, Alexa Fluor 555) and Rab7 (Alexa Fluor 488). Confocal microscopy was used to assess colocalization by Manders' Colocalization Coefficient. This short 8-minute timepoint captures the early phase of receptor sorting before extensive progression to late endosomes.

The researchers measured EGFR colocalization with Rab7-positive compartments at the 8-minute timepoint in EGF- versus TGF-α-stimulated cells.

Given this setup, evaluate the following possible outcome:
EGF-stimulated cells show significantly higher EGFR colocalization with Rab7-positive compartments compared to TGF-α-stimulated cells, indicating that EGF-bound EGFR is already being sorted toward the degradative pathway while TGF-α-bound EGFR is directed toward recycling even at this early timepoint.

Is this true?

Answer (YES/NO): NO